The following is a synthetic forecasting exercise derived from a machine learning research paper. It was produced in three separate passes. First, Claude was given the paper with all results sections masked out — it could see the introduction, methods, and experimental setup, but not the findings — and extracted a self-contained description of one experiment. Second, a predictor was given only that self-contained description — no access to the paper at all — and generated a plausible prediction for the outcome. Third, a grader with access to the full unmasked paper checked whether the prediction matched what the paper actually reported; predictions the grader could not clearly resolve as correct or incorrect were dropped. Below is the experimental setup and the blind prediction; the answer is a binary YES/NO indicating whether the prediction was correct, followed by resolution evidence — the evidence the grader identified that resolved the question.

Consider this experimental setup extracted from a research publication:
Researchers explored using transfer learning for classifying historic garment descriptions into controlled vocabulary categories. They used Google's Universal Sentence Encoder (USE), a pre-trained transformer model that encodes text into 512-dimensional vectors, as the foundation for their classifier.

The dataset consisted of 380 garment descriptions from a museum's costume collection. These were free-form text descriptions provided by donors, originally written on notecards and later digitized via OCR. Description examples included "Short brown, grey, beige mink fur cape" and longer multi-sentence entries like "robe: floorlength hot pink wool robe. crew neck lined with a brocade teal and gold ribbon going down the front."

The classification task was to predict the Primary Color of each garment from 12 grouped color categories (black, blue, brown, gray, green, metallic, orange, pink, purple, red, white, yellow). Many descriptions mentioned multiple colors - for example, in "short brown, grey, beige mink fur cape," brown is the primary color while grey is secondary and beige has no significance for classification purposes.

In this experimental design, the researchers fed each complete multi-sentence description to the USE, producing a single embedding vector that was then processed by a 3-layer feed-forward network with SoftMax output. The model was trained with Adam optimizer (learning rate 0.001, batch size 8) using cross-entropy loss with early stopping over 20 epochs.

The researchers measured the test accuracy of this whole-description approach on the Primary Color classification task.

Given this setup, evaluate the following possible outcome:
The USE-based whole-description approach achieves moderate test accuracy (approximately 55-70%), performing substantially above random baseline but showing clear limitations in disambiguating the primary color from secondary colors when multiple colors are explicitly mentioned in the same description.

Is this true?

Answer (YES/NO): NO